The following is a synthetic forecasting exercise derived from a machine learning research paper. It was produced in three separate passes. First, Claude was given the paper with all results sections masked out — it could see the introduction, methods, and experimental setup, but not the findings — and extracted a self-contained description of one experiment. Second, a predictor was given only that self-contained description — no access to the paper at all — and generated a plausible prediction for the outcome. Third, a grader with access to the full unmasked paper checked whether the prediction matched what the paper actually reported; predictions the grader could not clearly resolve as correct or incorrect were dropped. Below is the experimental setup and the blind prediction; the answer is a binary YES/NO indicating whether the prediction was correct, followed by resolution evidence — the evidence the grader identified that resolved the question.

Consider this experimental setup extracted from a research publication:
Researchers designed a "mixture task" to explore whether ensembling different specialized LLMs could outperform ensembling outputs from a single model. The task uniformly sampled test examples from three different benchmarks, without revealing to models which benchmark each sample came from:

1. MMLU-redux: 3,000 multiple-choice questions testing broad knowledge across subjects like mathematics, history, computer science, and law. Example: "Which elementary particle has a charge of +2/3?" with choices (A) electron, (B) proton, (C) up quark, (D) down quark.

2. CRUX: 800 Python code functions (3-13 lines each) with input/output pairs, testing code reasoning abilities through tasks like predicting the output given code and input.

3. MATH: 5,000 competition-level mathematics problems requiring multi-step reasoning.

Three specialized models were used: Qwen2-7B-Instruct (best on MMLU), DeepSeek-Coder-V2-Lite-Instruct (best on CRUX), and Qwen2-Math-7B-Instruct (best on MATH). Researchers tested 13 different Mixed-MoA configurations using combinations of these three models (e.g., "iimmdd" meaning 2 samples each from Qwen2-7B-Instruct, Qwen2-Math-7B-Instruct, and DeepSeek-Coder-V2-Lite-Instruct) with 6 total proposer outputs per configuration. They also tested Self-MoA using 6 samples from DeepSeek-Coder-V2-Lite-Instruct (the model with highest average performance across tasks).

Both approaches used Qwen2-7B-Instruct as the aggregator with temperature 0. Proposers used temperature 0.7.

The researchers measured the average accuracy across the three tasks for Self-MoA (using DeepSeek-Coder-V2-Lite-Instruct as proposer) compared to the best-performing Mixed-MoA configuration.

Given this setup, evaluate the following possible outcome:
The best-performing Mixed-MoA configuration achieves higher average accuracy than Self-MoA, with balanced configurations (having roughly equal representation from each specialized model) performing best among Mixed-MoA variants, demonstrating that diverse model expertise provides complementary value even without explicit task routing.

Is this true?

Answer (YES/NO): NO